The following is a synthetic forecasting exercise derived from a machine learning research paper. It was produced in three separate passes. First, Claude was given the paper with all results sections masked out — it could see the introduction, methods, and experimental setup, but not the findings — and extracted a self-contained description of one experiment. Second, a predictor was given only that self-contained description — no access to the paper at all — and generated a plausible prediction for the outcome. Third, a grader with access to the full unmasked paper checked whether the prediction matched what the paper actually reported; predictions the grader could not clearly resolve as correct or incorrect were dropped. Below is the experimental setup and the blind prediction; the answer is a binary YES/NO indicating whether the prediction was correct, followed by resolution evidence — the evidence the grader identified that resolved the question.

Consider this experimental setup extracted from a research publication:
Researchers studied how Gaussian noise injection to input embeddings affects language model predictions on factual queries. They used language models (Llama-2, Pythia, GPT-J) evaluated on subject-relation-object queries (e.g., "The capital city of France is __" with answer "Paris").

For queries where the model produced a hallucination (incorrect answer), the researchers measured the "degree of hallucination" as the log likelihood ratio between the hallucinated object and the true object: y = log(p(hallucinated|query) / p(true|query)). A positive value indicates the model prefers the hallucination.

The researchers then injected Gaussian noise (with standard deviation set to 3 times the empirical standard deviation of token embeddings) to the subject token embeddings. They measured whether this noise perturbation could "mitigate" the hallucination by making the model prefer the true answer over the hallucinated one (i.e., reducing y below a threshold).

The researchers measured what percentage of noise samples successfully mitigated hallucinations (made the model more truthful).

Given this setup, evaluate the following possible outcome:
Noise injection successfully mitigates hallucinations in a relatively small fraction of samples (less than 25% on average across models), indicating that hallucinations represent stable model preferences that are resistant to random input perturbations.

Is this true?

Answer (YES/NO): NO